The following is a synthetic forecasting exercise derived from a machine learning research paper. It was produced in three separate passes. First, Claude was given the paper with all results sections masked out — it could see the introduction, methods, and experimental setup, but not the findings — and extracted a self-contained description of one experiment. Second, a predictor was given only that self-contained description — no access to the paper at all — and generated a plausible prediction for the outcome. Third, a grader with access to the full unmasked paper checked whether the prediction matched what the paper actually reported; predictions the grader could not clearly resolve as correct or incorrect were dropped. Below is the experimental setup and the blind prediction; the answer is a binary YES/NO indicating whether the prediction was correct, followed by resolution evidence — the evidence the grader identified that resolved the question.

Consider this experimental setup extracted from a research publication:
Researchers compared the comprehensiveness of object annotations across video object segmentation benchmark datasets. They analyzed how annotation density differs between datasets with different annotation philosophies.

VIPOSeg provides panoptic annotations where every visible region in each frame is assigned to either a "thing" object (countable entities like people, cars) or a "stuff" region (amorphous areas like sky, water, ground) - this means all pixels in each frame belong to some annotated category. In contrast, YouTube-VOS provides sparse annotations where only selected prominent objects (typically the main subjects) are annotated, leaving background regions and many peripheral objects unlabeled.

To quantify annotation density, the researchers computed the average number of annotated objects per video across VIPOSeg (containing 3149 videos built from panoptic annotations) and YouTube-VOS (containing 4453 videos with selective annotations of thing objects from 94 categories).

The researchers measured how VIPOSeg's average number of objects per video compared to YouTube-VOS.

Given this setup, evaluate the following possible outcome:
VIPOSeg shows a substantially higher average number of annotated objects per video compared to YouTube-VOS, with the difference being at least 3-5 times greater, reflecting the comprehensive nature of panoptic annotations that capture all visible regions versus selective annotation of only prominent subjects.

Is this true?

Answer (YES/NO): YES